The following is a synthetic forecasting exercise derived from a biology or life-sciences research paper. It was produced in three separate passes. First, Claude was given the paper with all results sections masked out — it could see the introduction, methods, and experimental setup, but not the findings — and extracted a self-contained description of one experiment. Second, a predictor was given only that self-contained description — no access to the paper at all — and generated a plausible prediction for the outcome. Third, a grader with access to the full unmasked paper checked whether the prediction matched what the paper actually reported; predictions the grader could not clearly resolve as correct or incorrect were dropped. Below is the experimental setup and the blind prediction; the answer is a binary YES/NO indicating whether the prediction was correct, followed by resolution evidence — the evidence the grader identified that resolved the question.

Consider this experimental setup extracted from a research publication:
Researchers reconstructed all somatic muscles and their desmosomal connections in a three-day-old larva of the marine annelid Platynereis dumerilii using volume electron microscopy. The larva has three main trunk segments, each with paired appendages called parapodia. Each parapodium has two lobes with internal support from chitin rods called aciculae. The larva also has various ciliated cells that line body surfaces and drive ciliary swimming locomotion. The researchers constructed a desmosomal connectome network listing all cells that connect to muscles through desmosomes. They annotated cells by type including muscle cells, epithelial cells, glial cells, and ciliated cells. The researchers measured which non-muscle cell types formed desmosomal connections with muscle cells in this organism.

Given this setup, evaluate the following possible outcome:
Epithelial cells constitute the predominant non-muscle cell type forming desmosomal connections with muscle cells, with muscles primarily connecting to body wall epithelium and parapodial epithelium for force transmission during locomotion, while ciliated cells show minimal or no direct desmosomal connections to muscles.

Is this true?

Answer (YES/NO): NO